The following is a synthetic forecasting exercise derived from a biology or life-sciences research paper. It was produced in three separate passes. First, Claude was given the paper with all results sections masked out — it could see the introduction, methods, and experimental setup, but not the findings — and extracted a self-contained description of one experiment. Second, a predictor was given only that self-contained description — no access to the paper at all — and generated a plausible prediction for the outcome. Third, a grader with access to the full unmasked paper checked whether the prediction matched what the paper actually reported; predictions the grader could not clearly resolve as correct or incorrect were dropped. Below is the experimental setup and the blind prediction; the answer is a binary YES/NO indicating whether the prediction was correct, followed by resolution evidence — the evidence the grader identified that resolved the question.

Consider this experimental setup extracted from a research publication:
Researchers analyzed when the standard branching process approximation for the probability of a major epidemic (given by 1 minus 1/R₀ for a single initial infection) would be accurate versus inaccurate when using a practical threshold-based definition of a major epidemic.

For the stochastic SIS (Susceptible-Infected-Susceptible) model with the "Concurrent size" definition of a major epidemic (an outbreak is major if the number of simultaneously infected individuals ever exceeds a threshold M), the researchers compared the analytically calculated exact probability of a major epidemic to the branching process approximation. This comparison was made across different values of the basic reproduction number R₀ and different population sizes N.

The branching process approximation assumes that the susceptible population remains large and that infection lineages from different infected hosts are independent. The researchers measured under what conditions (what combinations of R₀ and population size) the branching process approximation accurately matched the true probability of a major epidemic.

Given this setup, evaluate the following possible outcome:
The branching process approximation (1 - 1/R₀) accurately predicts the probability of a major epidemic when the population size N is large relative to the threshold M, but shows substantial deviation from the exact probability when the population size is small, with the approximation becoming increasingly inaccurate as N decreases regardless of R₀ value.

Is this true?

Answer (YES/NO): NO